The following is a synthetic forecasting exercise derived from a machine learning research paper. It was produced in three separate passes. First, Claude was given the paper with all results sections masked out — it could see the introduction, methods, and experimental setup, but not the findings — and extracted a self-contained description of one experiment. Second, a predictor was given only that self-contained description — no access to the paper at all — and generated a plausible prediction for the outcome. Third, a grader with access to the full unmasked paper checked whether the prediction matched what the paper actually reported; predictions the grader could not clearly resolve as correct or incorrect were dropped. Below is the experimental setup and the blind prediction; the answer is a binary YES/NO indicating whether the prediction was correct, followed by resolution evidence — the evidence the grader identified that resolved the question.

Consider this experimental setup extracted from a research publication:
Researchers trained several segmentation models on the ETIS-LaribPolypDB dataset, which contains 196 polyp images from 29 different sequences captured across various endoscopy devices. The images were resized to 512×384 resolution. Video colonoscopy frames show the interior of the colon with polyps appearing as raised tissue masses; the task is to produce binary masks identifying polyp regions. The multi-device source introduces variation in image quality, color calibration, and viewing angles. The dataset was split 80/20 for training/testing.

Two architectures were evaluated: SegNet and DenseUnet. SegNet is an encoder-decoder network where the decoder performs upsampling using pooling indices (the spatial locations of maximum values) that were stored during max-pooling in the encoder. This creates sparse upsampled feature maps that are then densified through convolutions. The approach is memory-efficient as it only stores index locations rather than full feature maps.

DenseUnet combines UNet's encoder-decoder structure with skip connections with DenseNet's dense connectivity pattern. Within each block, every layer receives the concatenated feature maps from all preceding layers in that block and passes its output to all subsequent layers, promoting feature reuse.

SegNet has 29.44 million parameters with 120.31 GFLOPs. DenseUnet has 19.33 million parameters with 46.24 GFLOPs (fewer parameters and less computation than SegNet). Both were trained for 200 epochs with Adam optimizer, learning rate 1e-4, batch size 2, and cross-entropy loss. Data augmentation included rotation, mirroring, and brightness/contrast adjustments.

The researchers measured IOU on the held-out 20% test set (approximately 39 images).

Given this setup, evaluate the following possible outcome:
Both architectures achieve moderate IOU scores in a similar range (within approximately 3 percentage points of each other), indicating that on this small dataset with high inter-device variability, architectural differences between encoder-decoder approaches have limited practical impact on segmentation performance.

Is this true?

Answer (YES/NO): NO